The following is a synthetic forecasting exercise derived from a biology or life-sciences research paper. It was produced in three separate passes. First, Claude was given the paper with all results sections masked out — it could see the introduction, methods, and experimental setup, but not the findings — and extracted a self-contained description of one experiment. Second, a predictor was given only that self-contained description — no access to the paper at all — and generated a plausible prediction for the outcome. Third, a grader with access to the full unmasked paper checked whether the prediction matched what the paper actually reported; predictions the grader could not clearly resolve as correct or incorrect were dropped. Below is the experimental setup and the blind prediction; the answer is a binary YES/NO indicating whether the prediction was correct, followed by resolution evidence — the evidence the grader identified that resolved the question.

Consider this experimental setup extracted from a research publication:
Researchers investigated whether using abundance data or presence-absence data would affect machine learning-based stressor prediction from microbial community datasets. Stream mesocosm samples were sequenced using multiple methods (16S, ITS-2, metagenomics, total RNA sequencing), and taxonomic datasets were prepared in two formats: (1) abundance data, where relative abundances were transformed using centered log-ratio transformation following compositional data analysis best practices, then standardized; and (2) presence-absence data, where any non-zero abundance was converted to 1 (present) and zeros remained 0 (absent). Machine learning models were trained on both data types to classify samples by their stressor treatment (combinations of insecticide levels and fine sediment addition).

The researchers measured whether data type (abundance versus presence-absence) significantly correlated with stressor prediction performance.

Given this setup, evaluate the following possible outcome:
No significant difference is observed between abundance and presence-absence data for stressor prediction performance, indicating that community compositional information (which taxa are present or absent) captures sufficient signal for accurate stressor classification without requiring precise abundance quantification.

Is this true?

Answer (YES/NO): YES